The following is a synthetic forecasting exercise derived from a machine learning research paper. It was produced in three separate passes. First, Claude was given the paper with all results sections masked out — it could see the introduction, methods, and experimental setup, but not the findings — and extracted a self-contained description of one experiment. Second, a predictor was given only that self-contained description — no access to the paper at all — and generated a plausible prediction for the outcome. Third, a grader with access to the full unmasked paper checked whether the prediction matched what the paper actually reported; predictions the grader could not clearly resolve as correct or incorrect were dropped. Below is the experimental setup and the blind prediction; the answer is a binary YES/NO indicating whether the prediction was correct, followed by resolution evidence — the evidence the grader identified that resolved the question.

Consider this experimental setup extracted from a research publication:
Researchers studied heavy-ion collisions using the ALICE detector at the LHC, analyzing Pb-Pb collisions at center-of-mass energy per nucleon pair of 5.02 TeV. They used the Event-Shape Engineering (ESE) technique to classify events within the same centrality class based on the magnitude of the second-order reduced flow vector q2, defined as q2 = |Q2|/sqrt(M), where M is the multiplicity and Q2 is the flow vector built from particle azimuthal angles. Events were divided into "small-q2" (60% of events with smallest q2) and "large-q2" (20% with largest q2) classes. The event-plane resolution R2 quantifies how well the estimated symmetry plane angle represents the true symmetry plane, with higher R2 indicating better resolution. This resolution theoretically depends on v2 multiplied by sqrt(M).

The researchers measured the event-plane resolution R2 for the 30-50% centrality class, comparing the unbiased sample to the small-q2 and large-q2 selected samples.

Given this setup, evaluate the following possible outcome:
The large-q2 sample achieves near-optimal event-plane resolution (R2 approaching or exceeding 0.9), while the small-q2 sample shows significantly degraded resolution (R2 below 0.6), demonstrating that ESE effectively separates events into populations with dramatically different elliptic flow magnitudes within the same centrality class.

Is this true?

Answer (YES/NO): NO